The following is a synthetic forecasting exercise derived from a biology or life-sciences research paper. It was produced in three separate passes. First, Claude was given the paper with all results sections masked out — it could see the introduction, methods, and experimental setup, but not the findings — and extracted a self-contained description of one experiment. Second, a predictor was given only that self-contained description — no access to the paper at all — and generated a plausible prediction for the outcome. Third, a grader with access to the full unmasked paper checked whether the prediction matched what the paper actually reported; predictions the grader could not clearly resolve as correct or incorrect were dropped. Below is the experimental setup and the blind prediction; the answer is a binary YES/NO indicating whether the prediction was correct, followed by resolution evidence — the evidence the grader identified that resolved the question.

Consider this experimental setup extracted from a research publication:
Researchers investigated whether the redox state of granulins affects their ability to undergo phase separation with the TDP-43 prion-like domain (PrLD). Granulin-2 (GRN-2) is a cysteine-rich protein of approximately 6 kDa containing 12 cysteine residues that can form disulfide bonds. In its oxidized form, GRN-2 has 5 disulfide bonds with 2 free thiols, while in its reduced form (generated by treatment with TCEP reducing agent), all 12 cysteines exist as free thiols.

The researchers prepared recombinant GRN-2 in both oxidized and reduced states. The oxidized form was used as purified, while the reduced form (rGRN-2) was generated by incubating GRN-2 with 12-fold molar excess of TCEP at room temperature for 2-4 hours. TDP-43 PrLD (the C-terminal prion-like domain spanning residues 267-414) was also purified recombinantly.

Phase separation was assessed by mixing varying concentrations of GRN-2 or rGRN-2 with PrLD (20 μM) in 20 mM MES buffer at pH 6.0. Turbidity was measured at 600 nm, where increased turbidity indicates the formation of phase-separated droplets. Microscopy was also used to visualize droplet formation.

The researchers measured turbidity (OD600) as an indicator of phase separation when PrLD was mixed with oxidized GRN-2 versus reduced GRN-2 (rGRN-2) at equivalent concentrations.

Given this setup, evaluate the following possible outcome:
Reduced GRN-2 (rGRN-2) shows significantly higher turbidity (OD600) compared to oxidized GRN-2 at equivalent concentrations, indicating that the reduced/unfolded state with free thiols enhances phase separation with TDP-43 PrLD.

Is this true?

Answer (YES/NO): NO